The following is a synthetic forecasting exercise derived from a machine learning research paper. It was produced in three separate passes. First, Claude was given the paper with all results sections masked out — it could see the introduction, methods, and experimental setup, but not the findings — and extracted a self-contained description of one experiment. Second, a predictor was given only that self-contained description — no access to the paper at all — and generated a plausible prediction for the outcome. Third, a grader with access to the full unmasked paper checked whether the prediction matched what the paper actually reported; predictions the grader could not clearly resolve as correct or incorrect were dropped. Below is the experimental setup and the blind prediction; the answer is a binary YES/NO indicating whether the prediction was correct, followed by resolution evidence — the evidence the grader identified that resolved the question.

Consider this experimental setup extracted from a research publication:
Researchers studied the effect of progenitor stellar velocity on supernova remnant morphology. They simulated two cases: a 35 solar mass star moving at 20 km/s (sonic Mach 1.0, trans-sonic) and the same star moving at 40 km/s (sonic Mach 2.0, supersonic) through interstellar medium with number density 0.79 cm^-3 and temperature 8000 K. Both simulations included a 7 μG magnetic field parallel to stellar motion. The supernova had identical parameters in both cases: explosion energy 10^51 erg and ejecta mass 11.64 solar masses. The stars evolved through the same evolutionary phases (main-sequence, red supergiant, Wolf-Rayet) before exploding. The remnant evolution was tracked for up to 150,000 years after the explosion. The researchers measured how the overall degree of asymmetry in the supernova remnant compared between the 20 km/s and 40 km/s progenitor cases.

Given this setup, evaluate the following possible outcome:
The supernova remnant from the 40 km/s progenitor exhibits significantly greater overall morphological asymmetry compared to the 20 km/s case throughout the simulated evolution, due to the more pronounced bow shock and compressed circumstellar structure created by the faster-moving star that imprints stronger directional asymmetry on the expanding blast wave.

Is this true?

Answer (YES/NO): YES